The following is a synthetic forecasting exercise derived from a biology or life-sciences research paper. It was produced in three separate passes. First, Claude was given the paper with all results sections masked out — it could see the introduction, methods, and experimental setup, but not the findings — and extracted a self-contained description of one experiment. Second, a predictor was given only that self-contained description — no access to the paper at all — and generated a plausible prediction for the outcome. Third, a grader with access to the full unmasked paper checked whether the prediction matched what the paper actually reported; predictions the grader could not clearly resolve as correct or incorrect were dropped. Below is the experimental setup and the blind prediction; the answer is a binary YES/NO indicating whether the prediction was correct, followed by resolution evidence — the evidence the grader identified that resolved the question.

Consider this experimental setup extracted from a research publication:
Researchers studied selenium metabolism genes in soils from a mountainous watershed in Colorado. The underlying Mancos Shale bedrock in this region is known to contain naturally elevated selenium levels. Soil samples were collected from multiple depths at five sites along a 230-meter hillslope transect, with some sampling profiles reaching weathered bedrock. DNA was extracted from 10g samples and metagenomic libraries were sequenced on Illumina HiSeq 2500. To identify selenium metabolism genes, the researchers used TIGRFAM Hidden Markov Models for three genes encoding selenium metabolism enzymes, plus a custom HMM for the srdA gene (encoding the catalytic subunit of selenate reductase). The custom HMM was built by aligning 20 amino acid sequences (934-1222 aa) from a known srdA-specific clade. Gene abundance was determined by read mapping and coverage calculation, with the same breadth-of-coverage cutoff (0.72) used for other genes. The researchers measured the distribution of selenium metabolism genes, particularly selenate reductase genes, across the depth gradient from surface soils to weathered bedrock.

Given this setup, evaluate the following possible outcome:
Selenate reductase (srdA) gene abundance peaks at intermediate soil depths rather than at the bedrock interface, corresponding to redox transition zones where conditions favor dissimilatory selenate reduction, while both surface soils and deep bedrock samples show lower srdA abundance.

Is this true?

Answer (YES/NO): NO